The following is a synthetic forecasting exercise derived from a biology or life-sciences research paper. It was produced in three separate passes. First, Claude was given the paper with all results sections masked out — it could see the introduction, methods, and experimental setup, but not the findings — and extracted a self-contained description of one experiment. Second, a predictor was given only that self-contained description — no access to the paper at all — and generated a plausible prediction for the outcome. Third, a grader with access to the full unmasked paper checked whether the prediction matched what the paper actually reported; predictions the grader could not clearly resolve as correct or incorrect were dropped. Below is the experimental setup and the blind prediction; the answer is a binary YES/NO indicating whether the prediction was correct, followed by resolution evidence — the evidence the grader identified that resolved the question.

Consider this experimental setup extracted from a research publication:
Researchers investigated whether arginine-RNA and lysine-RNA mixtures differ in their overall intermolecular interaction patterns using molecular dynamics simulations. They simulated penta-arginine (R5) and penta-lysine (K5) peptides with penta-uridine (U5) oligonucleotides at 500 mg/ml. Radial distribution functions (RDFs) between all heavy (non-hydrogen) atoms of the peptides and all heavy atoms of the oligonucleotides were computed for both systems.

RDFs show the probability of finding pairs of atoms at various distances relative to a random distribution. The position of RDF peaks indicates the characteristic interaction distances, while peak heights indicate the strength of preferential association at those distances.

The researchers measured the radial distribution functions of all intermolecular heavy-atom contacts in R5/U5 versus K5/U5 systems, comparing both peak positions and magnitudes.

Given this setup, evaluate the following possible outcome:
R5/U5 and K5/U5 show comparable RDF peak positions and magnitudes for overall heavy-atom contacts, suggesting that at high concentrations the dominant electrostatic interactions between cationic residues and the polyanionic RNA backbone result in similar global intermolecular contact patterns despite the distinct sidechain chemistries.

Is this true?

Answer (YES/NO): NO